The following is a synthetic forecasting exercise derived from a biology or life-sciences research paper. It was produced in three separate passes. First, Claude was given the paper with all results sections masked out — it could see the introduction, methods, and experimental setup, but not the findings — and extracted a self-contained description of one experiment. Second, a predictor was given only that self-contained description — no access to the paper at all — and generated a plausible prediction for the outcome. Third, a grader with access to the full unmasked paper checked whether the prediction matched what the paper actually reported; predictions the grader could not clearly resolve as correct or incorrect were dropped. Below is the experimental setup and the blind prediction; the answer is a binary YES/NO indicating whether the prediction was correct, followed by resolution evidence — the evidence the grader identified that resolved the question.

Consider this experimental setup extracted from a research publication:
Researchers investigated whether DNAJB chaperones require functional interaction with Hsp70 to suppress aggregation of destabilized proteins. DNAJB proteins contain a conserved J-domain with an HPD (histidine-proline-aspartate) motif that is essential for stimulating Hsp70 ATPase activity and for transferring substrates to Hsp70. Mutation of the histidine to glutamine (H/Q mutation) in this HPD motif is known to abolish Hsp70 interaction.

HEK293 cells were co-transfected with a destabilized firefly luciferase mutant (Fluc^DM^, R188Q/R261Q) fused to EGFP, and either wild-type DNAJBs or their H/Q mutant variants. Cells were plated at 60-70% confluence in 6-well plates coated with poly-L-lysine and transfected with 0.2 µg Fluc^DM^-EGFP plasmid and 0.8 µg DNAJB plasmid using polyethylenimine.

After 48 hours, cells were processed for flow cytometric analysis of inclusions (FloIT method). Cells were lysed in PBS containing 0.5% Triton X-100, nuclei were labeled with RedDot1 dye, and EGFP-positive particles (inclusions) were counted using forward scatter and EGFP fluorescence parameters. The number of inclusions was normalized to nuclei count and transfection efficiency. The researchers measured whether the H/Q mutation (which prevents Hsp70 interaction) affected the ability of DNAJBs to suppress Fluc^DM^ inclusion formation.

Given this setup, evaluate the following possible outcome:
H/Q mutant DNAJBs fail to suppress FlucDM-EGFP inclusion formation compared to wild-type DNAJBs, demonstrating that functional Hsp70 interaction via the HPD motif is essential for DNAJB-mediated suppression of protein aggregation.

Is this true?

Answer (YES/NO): YES